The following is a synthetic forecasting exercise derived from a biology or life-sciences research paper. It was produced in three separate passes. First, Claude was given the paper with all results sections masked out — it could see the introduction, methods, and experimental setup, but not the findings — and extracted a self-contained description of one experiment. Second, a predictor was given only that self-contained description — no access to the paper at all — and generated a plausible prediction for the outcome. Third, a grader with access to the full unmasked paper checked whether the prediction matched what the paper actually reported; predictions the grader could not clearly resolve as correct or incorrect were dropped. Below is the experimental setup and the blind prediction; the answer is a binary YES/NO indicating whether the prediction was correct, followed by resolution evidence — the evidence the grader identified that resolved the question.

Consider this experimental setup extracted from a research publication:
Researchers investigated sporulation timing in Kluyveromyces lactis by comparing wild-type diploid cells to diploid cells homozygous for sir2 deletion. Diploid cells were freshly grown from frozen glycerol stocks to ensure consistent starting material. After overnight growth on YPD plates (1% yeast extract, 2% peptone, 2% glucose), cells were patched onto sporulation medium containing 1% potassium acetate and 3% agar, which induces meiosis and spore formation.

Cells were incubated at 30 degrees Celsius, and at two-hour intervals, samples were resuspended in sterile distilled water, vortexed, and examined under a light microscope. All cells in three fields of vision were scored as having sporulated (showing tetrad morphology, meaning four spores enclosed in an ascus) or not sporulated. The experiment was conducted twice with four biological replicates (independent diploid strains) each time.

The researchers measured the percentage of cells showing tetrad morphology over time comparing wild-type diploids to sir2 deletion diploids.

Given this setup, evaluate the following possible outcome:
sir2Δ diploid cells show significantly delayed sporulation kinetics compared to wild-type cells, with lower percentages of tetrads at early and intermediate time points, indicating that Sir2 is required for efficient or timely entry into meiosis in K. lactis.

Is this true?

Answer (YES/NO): NO